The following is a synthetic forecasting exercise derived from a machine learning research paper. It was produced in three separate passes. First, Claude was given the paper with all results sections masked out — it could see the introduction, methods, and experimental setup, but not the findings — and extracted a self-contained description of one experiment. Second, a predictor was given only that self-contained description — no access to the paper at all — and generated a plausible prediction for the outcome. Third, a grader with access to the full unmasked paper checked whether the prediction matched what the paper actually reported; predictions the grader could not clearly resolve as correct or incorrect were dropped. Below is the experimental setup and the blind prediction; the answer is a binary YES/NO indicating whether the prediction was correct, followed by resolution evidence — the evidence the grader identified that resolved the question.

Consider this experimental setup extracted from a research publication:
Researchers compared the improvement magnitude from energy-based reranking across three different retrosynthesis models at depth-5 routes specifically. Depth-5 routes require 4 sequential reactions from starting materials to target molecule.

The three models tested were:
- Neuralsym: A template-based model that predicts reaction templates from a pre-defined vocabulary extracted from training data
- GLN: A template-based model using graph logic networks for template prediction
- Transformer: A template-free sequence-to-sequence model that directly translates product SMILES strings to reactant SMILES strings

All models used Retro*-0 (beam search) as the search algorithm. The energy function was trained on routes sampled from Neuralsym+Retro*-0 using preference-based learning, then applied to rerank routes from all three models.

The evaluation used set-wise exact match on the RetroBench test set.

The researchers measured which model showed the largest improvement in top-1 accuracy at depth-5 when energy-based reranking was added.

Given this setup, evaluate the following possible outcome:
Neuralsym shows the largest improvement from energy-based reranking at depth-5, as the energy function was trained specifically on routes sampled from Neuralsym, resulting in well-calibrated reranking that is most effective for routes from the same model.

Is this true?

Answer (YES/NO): NO